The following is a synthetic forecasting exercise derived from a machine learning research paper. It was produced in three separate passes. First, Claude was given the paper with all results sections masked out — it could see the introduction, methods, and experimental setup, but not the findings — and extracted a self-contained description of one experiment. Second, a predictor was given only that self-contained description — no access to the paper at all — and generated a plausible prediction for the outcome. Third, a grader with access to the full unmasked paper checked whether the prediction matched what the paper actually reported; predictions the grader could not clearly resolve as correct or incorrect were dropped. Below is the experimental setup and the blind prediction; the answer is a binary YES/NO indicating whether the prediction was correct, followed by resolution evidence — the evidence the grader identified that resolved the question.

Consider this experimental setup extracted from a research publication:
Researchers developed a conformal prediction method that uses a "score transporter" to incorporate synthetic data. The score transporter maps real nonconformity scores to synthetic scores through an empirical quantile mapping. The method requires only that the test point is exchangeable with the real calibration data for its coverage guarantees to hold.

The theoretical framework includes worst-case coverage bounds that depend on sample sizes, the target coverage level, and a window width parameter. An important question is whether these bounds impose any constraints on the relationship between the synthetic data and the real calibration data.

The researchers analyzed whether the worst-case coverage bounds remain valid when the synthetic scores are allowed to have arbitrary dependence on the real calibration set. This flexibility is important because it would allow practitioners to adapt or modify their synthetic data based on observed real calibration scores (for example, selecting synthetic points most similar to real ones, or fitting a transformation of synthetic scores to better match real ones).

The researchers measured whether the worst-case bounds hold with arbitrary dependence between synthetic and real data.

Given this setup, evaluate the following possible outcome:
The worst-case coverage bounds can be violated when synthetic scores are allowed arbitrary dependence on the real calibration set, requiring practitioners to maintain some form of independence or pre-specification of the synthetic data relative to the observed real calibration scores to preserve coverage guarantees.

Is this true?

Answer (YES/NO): NO